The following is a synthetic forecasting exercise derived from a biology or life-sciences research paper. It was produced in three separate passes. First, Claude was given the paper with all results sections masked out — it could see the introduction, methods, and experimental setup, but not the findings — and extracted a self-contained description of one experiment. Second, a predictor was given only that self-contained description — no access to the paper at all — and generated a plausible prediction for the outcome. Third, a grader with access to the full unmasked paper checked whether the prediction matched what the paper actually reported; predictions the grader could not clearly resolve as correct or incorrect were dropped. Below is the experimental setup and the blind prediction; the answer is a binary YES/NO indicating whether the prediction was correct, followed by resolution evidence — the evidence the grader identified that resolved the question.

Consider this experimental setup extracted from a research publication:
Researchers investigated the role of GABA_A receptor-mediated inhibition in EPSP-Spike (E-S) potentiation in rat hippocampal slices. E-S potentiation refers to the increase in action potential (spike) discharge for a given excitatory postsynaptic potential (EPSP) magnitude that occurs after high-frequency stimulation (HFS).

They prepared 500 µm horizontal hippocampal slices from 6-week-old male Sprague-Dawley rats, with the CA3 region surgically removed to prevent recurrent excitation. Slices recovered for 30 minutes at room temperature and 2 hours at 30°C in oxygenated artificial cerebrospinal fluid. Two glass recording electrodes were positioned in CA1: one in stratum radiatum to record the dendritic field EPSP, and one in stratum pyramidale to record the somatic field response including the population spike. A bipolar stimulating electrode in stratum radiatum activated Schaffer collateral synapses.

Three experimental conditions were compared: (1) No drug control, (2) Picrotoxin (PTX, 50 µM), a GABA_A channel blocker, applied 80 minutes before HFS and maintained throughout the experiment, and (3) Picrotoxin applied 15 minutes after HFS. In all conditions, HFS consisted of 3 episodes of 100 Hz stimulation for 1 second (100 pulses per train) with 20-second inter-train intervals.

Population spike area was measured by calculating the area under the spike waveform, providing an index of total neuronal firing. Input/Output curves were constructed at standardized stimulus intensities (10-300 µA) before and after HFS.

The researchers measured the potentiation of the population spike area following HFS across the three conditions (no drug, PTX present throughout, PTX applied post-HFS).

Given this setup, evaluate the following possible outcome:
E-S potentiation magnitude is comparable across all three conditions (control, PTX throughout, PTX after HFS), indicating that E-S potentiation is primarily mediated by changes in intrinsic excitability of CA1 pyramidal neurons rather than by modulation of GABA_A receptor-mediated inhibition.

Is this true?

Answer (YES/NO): NO